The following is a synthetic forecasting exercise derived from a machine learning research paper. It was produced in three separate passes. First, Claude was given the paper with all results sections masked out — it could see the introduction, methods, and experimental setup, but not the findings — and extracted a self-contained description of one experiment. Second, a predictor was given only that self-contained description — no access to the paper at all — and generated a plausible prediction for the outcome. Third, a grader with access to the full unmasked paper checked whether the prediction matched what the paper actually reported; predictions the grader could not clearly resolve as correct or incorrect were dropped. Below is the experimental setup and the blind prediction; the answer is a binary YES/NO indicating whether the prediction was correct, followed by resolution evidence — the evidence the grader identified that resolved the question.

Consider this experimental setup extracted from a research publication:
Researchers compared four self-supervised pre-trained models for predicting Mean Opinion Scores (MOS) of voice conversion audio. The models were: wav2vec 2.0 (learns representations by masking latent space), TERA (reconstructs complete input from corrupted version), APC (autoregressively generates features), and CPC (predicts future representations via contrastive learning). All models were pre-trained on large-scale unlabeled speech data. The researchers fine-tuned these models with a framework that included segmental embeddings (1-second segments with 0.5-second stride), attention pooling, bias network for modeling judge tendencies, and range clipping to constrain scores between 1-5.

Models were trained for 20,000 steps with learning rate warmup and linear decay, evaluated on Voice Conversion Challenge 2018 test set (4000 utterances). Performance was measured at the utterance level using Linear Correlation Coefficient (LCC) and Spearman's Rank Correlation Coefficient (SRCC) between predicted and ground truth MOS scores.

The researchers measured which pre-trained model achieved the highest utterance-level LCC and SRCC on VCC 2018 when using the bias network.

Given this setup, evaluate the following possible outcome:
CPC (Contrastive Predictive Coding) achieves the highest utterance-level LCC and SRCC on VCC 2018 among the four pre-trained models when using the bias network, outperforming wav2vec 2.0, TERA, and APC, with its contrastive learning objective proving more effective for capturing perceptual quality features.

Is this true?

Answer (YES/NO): NO